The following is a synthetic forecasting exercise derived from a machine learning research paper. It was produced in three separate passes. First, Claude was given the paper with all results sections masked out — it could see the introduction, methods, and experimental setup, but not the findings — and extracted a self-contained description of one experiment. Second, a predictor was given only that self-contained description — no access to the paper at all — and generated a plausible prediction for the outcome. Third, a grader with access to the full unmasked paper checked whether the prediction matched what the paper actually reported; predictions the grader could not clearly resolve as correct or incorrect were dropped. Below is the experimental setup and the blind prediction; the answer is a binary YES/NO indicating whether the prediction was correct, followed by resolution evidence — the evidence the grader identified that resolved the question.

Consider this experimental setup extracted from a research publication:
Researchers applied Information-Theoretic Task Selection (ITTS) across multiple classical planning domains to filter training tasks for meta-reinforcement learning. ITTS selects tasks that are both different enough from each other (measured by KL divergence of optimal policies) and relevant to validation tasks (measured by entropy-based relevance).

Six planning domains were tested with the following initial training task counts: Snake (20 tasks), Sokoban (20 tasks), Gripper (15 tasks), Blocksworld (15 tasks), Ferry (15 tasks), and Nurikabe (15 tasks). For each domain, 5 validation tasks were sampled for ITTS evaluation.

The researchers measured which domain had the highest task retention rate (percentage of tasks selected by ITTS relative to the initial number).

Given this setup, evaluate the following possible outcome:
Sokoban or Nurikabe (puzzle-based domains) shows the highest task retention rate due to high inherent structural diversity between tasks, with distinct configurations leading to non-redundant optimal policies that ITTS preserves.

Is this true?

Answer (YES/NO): NO